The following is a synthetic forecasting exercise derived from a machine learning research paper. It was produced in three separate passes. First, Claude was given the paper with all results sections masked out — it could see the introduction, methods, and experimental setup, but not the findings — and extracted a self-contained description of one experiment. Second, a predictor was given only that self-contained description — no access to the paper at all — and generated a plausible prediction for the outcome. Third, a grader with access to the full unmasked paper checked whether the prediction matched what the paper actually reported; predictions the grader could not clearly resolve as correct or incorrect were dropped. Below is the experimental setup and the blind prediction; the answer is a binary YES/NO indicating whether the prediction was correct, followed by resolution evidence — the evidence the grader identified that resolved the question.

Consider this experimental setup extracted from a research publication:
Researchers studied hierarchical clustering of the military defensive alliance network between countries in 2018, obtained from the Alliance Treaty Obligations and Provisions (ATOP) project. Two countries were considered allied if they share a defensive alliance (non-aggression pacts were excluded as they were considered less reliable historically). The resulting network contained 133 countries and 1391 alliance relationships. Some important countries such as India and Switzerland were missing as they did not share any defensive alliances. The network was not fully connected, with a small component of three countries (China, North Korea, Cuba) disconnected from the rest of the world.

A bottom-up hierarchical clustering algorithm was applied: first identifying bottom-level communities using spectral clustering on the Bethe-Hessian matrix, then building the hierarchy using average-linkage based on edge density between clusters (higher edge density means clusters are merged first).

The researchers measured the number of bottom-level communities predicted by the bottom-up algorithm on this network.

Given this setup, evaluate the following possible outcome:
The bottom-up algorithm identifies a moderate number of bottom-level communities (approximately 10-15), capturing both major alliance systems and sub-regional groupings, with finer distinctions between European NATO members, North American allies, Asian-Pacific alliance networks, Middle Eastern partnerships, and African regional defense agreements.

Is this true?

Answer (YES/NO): NO